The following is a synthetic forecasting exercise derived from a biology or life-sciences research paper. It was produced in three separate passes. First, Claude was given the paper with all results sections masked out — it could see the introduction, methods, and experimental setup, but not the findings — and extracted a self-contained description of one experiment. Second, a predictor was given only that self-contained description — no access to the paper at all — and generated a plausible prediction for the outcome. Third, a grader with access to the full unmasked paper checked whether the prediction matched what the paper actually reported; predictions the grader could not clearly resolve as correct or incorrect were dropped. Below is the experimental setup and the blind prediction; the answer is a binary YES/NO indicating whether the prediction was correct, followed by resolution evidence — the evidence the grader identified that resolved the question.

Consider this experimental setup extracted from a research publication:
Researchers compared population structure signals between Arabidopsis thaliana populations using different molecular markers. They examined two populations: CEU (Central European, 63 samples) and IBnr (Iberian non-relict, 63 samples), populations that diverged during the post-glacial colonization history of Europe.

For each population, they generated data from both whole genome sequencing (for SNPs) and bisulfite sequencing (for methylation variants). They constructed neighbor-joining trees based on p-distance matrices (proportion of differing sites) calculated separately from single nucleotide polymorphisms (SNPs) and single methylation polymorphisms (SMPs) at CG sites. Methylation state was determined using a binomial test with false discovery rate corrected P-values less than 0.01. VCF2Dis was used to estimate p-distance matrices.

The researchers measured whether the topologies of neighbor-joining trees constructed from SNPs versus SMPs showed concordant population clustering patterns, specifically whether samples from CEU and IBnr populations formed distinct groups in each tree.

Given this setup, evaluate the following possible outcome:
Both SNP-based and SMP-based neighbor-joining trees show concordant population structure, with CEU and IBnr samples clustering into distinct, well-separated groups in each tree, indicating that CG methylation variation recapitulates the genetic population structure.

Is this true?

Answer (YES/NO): NO